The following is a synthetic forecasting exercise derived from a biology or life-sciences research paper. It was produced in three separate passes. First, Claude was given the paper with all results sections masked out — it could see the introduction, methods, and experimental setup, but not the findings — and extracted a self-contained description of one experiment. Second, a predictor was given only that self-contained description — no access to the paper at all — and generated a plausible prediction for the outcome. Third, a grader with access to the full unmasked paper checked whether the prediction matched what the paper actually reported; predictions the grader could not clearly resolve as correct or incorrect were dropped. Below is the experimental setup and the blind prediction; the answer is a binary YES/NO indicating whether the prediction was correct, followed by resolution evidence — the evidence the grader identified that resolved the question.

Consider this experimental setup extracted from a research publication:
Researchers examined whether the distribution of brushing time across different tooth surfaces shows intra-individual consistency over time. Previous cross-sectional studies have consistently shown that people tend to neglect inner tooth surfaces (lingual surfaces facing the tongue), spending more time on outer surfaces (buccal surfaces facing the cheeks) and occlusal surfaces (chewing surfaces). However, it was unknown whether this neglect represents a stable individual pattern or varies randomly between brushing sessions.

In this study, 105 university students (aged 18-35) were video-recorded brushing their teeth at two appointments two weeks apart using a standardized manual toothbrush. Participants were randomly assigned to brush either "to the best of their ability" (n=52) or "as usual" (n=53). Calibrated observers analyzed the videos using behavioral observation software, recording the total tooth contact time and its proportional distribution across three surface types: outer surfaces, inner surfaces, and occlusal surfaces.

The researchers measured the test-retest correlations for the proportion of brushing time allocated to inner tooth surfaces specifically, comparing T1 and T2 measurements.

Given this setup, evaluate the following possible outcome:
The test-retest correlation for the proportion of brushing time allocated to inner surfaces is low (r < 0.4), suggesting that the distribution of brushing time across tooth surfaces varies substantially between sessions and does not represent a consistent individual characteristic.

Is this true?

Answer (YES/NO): NO